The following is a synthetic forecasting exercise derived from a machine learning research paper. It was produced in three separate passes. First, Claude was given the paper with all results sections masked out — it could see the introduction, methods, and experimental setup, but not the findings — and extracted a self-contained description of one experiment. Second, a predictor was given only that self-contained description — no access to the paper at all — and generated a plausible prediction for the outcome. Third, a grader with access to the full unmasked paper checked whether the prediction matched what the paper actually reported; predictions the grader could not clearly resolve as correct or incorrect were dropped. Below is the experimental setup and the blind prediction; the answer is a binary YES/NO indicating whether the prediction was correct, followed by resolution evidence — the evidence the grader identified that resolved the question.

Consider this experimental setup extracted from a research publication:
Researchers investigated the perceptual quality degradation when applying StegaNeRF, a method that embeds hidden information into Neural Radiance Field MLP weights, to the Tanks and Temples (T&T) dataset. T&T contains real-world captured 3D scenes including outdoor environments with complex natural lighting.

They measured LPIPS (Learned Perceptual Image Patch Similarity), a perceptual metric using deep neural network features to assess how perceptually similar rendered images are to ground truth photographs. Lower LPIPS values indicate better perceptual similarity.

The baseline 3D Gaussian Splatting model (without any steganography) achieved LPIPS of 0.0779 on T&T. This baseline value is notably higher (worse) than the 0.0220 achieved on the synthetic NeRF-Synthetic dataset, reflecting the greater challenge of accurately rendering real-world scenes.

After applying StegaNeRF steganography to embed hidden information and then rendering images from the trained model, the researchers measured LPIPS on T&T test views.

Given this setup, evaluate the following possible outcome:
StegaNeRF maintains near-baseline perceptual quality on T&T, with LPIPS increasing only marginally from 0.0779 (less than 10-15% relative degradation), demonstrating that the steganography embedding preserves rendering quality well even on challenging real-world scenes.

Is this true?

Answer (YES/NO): NO